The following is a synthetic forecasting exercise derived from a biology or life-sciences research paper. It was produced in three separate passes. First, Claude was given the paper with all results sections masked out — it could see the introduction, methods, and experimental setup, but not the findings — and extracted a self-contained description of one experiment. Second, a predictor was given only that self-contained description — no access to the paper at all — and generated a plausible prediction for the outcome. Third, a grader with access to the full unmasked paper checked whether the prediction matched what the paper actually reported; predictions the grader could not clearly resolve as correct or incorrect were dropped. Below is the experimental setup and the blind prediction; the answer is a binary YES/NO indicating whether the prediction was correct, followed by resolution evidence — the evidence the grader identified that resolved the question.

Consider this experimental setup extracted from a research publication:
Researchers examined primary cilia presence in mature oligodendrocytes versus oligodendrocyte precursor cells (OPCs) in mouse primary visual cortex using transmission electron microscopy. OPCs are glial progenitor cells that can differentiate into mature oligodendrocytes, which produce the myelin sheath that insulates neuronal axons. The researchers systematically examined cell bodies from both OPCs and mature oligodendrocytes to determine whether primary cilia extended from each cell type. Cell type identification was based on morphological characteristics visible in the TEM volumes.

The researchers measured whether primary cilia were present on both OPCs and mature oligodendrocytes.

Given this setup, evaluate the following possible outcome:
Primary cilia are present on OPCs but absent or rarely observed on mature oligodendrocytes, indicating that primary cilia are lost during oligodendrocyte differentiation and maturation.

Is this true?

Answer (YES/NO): YES